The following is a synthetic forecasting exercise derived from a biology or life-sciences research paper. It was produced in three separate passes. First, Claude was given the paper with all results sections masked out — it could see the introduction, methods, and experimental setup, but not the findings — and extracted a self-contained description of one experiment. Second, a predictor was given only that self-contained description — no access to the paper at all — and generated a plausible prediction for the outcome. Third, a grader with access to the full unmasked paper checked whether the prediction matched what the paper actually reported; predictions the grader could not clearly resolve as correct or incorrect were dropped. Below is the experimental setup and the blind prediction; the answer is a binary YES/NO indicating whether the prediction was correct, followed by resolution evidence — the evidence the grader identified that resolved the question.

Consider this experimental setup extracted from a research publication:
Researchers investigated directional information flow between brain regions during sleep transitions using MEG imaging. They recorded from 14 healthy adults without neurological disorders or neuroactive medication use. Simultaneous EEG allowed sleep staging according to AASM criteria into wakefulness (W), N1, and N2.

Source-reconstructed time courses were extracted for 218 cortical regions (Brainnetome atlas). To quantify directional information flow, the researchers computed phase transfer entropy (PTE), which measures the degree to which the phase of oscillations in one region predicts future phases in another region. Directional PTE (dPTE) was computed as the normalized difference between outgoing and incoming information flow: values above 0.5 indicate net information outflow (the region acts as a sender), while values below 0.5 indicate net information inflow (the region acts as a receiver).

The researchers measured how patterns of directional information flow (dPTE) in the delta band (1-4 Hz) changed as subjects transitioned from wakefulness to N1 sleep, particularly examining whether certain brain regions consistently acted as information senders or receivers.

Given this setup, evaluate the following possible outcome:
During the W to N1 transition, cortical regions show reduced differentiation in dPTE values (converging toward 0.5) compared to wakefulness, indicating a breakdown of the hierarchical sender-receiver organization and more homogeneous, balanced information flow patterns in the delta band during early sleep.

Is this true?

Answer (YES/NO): NO